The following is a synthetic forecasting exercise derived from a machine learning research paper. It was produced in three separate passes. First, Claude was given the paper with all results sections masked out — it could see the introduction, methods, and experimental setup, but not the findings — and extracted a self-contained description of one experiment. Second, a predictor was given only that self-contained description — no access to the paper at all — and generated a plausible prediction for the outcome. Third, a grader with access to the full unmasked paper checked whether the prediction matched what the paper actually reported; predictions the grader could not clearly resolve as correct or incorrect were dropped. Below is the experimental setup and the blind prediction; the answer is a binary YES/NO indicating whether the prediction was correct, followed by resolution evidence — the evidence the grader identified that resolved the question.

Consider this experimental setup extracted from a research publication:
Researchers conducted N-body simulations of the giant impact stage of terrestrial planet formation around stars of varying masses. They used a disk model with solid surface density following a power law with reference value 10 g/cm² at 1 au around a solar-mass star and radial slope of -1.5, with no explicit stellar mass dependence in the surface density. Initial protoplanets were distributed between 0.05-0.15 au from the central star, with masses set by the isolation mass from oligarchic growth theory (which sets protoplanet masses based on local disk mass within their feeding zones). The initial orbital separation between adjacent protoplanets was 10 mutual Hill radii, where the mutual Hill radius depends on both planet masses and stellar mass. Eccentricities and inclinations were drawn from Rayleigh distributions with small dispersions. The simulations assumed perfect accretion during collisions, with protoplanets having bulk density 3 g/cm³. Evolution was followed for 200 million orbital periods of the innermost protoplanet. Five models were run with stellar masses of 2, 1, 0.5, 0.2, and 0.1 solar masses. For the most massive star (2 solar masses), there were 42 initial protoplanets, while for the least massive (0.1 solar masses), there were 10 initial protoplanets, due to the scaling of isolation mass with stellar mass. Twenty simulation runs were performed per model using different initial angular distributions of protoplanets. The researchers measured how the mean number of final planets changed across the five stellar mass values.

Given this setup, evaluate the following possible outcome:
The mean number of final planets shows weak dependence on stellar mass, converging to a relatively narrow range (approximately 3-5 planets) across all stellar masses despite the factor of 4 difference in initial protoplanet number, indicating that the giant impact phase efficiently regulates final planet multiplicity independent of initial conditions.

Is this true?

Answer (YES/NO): NO